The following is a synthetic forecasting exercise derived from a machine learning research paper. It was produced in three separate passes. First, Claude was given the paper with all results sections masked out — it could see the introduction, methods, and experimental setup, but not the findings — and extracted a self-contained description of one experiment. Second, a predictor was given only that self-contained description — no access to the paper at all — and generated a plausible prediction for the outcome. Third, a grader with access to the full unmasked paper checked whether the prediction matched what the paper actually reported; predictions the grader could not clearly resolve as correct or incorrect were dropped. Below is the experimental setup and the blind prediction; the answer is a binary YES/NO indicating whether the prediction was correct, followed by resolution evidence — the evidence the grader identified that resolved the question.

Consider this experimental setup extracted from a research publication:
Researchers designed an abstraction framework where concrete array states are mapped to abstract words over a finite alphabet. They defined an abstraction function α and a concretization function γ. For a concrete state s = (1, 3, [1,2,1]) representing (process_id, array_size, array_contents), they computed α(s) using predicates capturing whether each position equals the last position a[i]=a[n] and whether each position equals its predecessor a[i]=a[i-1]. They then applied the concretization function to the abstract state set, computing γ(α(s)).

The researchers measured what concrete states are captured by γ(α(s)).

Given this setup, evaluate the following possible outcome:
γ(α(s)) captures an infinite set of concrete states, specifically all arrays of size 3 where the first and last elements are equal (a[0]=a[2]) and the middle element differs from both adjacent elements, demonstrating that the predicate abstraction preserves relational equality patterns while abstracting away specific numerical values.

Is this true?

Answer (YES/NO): YES